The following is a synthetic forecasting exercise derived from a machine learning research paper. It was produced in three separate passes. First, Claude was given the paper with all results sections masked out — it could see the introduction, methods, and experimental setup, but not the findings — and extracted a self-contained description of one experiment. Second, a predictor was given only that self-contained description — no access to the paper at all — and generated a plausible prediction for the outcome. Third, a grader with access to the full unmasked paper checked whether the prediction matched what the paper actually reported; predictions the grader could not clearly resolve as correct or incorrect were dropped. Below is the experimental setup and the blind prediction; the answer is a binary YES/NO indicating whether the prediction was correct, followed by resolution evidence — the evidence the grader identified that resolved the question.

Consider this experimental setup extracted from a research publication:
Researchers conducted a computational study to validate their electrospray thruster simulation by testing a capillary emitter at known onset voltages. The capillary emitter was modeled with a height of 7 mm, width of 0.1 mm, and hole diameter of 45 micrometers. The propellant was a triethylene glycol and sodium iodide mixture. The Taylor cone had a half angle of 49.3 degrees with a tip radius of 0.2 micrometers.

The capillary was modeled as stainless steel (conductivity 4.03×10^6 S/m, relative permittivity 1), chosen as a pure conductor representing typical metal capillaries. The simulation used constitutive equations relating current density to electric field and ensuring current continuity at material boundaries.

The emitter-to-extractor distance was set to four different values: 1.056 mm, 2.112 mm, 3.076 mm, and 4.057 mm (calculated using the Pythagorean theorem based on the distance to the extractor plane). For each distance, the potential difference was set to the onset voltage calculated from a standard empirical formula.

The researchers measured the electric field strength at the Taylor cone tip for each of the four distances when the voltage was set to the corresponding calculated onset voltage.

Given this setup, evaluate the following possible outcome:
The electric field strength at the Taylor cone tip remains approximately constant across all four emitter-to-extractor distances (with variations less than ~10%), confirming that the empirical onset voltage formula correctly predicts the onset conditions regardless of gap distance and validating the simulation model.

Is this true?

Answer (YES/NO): YES